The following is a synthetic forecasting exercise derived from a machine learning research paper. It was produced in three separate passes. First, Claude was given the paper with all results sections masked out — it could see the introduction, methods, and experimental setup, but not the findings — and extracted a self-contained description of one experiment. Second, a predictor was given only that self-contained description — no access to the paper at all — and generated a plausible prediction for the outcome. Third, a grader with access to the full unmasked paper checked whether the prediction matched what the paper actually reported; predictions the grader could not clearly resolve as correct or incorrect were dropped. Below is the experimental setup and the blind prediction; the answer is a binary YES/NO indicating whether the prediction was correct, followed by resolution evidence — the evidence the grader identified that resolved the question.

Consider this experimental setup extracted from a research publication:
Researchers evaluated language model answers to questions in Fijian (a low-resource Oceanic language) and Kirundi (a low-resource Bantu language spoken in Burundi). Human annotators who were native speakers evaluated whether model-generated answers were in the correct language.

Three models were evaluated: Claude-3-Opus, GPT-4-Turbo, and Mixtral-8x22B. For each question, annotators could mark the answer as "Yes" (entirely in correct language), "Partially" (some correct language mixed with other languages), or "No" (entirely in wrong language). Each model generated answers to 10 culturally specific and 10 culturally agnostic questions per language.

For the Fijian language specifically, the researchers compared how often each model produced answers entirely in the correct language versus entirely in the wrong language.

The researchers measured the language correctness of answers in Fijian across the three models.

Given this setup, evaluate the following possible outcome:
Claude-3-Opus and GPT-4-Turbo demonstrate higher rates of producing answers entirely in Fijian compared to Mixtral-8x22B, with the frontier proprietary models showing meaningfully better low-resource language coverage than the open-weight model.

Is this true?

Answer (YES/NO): YES